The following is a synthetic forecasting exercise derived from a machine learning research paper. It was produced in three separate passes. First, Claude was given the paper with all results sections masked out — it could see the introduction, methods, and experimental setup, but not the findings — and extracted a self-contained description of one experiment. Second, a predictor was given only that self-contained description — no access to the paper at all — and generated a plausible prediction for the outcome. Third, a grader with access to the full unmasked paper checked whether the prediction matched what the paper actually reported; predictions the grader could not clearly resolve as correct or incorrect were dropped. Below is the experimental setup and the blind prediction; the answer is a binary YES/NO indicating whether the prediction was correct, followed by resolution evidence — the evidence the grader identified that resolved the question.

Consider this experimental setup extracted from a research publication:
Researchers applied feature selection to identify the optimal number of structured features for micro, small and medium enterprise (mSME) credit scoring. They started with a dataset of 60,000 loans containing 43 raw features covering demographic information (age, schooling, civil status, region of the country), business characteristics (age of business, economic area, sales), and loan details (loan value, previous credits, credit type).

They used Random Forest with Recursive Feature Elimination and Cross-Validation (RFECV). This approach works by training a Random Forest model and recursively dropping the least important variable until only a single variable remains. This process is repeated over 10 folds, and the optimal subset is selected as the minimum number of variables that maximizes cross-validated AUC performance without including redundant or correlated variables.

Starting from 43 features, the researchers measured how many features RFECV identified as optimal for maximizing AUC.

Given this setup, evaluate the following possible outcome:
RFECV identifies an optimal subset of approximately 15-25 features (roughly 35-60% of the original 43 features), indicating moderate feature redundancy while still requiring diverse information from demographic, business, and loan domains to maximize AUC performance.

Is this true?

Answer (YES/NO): NO